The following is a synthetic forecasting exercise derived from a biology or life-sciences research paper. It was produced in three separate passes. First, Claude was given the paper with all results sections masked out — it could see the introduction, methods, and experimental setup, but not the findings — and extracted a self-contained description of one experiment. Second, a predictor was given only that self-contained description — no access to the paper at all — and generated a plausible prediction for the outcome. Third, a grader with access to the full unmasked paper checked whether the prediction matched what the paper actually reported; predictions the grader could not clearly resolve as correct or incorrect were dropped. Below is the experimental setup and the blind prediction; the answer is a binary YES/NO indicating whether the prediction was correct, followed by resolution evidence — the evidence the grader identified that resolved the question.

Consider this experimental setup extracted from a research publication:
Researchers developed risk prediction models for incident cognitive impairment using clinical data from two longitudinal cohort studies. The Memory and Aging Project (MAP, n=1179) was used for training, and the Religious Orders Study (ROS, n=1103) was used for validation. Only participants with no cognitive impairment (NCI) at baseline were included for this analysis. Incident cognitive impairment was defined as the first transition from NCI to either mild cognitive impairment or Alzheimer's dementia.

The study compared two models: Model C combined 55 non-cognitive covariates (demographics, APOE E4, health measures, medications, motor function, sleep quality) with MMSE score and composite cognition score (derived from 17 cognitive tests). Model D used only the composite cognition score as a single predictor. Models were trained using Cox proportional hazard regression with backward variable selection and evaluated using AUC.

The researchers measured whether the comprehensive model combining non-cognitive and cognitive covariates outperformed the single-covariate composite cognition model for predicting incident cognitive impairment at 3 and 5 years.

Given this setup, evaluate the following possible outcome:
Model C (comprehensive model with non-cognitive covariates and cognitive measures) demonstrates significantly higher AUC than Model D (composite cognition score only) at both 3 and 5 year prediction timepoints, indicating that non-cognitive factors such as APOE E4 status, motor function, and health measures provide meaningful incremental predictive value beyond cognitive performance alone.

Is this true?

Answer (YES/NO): YES